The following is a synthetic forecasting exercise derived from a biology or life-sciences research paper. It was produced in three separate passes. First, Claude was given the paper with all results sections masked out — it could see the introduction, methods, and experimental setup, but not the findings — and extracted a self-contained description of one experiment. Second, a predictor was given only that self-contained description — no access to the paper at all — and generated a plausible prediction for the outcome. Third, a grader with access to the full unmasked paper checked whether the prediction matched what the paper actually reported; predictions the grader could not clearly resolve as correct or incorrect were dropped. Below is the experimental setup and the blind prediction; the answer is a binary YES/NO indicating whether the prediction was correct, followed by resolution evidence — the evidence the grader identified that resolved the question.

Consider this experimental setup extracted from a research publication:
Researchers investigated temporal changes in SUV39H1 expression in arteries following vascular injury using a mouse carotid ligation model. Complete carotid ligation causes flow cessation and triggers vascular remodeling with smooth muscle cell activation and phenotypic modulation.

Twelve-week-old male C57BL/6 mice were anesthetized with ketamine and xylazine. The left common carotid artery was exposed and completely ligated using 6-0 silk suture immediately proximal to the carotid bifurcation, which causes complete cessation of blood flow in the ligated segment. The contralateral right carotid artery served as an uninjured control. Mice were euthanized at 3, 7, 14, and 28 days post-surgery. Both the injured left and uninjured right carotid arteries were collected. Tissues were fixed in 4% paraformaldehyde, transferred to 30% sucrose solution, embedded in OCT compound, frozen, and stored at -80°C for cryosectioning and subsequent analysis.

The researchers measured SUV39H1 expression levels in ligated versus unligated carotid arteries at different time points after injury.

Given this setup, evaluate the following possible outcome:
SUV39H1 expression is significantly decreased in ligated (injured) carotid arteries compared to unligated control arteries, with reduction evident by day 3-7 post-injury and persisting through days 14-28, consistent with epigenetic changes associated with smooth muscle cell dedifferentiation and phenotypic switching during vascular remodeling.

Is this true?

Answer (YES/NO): NO